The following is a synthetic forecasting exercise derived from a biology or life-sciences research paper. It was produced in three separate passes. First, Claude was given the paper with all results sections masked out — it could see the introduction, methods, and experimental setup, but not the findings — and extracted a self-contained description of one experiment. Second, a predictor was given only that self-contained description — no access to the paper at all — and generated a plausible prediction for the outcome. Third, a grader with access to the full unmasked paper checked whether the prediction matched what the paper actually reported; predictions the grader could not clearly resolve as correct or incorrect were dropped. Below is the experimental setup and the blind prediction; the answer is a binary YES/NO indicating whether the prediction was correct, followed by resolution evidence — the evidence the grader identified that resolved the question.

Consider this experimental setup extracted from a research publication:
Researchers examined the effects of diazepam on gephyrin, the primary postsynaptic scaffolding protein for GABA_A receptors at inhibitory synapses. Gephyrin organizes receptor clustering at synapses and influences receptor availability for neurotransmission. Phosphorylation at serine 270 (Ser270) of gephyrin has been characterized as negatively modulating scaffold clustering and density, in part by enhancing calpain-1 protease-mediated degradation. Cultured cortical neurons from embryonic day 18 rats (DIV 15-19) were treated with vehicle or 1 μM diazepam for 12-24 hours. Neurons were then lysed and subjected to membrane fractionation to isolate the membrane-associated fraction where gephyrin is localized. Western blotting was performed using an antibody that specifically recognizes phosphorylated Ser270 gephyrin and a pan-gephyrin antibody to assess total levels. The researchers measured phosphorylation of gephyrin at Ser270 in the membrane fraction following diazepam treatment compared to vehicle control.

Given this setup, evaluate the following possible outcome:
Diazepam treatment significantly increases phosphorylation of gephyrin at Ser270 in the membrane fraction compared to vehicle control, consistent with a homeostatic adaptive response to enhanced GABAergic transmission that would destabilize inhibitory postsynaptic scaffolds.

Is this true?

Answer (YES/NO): YES